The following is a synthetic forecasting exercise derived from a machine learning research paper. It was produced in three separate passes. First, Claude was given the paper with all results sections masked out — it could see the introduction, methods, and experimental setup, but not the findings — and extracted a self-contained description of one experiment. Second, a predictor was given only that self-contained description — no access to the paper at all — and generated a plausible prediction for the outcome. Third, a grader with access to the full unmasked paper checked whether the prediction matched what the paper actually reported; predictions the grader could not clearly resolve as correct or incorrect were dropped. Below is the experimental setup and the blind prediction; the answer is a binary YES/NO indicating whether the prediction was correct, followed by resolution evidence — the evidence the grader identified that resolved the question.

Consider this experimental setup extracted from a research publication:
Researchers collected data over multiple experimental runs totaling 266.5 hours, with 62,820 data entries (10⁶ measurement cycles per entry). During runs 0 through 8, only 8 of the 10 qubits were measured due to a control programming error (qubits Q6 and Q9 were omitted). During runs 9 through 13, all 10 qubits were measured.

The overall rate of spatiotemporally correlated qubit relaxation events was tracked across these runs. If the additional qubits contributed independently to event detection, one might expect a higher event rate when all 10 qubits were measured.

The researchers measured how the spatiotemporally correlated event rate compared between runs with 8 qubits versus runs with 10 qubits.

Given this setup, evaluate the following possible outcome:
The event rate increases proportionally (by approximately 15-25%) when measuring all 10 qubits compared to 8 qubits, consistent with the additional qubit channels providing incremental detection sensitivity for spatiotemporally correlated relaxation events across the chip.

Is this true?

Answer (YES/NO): NO